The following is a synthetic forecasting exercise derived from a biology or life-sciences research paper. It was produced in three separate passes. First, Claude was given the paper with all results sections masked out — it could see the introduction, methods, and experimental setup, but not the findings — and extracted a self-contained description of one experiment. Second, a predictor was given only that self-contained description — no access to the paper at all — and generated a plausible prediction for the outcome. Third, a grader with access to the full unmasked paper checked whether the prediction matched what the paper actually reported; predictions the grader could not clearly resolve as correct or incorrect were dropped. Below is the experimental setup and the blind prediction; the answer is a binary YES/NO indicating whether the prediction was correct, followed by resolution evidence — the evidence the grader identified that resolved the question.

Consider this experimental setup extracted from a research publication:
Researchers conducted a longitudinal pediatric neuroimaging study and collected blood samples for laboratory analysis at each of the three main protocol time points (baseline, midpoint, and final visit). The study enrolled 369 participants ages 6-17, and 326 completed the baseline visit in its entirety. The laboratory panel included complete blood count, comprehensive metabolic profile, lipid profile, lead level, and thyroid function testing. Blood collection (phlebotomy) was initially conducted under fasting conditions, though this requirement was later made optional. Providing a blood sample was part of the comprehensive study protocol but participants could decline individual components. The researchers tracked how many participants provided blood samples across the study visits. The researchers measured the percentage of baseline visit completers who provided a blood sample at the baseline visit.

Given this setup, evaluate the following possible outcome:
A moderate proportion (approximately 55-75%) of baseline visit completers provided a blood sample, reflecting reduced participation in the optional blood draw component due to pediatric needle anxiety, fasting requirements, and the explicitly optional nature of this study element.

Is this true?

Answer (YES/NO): NO